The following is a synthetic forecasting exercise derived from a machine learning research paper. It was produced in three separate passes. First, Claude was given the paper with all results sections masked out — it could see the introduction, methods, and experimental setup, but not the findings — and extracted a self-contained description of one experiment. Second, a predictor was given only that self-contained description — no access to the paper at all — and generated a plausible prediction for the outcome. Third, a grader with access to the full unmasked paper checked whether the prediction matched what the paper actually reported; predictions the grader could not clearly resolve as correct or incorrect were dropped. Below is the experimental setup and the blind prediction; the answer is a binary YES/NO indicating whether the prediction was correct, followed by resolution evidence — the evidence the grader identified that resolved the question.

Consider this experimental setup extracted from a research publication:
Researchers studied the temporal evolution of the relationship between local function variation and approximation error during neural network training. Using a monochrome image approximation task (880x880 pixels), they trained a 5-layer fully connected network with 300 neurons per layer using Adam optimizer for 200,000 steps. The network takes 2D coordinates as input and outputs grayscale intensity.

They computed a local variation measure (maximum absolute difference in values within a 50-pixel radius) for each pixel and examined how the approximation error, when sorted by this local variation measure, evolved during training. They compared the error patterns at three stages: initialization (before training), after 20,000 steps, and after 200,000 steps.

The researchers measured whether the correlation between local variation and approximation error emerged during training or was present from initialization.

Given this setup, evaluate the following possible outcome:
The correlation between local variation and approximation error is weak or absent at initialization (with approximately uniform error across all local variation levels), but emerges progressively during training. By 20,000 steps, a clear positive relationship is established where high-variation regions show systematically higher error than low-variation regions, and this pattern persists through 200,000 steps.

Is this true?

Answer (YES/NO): YES